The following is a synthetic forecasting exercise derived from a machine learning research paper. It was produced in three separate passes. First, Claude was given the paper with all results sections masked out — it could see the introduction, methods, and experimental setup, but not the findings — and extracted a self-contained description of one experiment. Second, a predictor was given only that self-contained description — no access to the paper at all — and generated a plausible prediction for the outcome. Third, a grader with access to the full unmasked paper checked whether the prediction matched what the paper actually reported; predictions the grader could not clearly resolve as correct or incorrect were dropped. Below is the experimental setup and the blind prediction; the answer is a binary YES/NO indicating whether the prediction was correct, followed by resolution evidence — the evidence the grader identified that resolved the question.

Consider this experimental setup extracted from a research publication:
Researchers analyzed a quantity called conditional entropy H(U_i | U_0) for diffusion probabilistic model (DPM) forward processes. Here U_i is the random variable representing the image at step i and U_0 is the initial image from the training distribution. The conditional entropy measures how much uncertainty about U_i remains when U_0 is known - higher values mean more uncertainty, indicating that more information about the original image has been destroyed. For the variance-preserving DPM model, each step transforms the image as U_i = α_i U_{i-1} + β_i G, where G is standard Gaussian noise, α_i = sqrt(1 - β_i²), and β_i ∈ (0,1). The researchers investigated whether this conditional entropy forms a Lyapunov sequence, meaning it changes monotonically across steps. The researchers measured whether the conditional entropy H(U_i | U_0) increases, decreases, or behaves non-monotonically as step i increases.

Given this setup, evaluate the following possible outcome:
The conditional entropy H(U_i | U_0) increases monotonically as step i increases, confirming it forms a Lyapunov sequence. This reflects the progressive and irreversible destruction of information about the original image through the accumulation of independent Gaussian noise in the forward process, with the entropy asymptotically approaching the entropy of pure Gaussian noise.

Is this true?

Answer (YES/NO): YES